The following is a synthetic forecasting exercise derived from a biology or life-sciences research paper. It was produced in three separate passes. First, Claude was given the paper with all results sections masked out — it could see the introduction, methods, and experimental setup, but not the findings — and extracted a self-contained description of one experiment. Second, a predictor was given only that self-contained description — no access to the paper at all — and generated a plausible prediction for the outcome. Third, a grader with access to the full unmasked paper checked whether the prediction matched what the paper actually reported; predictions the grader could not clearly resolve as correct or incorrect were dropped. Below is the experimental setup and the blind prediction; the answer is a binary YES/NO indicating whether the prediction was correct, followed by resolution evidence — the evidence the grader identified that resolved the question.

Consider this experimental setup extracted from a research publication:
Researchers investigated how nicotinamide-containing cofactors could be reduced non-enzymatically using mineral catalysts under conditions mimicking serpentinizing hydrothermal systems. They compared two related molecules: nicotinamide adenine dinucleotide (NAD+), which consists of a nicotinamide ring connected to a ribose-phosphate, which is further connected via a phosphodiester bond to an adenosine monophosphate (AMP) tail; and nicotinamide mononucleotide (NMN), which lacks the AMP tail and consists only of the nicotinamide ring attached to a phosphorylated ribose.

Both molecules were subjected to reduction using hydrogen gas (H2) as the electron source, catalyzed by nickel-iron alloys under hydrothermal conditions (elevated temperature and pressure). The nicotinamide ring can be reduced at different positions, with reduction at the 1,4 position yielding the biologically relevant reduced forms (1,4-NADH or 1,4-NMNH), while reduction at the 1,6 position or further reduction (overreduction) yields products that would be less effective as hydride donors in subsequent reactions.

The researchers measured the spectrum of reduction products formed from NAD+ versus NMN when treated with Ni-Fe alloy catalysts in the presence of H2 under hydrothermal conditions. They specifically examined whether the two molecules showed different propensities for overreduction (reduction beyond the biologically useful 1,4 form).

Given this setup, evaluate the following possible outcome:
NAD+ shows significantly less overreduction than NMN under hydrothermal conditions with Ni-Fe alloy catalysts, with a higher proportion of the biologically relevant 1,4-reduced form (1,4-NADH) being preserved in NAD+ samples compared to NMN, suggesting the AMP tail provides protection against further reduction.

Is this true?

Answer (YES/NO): YES